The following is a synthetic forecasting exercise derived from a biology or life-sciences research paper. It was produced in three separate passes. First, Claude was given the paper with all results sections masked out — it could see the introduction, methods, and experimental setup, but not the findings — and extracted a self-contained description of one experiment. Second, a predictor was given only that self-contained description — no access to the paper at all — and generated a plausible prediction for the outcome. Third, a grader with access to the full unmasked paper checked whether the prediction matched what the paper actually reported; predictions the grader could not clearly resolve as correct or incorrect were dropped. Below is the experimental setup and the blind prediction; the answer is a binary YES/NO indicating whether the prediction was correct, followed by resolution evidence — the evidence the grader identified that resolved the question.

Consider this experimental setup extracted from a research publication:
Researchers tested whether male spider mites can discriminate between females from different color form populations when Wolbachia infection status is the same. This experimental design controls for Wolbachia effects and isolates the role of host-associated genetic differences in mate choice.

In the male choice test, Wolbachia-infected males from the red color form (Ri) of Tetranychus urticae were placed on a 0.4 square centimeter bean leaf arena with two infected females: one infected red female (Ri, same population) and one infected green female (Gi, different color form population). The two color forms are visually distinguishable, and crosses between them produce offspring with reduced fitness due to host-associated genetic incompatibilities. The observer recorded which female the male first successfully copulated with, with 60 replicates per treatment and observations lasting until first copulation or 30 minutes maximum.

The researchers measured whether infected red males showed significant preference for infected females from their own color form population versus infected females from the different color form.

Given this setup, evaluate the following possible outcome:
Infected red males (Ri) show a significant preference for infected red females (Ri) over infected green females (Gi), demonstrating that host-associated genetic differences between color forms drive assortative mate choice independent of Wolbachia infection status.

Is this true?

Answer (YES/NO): YES